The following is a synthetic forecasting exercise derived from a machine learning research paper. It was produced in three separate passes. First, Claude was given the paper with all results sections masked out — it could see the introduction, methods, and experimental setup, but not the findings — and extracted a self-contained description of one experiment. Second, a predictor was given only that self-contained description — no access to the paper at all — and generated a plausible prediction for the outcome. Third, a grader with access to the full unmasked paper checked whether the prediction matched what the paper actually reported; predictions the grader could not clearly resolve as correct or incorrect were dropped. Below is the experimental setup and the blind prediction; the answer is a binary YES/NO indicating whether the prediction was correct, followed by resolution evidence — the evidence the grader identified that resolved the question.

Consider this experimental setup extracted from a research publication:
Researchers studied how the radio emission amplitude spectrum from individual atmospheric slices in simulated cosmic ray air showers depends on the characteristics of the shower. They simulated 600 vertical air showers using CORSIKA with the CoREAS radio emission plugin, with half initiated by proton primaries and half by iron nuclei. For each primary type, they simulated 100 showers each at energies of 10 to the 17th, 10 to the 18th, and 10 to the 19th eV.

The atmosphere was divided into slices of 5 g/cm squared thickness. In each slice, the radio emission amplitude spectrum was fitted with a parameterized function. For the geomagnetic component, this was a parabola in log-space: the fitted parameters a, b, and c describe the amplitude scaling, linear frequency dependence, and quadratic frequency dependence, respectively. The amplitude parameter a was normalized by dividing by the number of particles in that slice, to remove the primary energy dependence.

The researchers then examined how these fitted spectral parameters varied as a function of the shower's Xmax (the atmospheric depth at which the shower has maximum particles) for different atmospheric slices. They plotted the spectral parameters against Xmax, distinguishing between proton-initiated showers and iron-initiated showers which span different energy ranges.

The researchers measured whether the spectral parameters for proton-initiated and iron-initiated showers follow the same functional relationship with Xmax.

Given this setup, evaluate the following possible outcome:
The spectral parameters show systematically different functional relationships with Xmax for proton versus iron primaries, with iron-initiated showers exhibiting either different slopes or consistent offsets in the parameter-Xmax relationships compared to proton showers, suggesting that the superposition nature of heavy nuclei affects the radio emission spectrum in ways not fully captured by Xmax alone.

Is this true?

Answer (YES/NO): NO